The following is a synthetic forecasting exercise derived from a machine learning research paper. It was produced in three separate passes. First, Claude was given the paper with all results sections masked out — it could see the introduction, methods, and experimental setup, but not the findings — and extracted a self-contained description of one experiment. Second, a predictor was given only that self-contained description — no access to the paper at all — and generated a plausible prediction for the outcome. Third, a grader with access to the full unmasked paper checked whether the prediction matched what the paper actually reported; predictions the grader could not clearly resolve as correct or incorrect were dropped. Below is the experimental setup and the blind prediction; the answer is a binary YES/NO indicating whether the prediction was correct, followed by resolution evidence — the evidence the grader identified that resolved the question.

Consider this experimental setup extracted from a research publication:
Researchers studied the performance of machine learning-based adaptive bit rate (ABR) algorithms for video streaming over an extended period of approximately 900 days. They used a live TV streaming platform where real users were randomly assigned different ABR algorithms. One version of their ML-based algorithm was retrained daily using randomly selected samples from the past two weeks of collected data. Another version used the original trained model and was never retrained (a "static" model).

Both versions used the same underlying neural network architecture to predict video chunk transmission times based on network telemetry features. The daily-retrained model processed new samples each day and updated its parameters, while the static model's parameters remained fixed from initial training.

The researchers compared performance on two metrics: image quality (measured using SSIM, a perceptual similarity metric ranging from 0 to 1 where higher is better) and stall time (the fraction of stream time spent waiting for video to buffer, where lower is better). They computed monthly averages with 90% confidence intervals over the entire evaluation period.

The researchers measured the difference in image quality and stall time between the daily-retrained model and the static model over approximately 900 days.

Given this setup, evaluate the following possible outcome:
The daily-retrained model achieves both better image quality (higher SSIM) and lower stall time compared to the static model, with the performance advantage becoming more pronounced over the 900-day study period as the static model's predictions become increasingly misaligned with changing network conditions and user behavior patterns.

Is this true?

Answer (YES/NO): NO